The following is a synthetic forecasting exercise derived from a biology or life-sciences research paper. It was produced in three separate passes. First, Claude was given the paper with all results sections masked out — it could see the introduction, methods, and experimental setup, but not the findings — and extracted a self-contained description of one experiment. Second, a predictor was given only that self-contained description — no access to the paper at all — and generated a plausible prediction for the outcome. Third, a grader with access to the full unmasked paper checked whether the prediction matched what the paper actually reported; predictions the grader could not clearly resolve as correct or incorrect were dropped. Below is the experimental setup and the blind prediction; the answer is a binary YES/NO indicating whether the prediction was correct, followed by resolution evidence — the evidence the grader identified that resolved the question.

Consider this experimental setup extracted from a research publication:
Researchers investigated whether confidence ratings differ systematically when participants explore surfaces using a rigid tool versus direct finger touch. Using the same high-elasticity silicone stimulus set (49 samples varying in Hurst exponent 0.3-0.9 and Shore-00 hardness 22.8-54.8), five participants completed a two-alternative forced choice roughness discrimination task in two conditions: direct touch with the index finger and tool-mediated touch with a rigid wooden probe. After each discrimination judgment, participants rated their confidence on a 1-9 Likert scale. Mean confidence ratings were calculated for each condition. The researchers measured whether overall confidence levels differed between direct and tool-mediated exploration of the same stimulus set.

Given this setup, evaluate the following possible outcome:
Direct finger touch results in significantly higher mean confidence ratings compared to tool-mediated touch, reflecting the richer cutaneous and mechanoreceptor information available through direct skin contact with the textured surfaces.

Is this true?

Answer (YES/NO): YES